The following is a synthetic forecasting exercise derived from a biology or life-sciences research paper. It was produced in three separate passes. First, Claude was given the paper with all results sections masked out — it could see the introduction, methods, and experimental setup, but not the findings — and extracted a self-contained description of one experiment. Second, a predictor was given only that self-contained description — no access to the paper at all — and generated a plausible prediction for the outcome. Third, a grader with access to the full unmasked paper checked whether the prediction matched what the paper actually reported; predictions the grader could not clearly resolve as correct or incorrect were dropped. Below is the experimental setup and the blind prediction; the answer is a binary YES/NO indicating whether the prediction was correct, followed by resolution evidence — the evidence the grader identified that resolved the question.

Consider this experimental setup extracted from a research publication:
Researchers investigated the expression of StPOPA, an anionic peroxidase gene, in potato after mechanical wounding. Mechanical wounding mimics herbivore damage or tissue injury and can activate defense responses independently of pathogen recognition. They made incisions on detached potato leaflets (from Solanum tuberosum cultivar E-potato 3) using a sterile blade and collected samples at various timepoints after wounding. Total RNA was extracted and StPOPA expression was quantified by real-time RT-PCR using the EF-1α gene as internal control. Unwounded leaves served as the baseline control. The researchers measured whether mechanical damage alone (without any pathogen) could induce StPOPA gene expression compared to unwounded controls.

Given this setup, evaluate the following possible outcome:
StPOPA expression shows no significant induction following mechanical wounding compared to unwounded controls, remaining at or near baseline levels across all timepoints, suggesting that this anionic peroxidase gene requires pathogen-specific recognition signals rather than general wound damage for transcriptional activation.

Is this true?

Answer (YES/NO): NO